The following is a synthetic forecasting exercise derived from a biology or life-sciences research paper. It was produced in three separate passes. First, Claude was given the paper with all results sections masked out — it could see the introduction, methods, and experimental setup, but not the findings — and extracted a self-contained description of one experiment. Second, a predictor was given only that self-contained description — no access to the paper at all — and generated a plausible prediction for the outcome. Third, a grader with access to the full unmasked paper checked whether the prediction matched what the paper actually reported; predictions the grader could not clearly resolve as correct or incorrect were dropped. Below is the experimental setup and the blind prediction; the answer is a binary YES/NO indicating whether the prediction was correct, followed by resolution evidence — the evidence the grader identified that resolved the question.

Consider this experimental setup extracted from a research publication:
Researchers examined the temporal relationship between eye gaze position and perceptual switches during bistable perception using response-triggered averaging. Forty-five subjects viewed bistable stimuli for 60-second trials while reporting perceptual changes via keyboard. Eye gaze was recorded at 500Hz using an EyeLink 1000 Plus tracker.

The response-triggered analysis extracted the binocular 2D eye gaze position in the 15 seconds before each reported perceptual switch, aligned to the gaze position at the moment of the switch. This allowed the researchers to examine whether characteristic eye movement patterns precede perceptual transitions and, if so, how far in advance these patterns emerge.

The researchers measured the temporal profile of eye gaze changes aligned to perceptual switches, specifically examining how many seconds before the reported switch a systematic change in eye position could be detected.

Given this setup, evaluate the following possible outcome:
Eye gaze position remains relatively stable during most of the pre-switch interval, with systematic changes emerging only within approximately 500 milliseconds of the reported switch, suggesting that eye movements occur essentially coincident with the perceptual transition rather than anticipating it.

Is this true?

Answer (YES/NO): NO